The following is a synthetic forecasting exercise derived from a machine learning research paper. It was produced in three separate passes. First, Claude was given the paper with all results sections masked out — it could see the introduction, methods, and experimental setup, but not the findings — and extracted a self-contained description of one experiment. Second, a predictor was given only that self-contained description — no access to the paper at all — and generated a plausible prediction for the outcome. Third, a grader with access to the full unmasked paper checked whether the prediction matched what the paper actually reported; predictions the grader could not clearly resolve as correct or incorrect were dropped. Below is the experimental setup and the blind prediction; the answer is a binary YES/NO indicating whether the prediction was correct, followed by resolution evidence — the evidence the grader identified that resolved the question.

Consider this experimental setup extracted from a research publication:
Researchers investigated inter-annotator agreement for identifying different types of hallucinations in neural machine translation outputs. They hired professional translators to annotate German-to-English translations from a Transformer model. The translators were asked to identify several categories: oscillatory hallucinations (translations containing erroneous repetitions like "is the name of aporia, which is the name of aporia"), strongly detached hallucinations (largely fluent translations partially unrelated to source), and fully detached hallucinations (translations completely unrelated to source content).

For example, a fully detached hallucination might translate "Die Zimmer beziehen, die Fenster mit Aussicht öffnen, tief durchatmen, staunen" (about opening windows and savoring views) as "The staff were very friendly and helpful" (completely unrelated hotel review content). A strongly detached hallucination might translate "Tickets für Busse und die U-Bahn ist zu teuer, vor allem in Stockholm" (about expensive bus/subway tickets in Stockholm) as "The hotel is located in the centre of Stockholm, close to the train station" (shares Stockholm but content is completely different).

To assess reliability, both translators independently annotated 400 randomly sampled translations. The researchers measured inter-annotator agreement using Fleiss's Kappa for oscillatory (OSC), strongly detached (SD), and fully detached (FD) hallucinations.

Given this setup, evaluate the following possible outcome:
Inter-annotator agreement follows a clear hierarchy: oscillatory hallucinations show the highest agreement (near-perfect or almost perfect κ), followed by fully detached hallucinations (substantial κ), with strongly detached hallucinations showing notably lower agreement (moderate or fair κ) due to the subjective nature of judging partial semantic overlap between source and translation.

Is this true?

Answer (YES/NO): NO